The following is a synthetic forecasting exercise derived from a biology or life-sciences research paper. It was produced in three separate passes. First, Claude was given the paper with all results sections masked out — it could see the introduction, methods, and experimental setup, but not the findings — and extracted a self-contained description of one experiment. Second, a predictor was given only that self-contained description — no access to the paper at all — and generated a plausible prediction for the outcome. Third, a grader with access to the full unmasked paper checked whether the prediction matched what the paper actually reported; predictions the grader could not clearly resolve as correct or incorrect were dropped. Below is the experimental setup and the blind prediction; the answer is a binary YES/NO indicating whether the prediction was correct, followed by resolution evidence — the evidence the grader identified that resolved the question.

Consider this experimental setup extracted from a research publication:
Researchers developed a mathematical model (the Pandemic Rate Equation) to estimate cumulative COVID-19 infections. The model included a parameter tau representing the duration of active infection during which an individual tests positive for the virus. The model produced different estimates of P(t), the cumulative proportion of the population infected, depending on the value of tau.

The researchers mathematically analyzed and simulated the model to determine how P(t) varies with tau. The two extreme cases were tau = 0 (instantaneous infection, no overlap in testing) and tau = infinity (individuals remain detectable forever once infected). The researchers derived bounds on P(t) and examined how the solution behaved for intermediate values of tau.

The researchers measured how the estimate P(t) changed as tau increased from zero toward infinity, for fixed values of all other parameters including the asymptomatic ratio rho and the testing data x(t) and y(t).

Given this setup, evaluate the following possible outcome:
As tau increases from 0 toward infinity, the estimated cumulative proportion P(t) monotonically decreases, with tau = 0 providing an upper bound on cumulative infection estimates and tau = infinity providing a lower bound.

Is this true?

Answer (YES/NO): YES